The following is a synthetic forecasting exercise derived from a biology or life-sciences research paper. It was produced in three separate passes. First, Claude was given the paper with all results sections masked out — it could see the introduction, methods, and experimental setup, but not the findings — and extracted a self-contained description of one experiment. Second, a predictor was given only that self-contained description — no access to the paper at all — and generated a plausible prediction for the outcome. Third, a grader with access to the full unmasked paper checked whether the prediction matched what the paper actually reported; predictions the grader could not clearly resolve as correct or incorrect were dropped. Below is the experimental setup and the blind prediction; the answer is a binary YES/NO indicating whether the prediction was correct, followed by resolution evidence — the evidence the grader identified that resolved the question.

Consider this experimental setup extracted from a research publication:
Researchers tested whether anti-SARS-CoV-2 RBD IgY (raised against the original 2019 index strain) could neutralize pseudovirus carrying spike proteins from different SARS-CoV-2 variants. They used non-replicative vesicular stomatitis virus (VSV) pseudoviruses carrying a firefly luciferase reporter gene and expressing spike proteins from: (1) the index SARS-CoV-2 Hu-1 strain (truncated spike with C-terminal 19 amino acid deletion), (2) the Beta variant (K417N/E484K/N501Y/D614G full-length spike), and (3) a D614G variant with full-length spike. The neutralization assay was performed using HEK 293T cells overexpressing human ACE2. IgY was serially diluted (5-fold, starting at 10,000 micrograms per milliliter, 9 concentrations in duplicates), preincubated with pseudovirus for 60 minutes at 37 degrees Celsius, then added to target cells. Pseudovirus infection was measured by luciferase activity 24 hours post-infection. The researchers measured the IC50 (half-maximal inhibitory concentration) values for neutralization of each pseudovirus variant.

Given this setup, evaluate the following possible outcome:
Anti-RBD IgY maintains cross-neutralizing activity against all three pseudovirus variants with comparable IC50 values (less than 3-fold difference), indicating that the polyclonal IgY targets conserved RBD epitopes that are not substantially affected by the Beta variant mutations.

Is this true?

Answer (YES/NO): YES